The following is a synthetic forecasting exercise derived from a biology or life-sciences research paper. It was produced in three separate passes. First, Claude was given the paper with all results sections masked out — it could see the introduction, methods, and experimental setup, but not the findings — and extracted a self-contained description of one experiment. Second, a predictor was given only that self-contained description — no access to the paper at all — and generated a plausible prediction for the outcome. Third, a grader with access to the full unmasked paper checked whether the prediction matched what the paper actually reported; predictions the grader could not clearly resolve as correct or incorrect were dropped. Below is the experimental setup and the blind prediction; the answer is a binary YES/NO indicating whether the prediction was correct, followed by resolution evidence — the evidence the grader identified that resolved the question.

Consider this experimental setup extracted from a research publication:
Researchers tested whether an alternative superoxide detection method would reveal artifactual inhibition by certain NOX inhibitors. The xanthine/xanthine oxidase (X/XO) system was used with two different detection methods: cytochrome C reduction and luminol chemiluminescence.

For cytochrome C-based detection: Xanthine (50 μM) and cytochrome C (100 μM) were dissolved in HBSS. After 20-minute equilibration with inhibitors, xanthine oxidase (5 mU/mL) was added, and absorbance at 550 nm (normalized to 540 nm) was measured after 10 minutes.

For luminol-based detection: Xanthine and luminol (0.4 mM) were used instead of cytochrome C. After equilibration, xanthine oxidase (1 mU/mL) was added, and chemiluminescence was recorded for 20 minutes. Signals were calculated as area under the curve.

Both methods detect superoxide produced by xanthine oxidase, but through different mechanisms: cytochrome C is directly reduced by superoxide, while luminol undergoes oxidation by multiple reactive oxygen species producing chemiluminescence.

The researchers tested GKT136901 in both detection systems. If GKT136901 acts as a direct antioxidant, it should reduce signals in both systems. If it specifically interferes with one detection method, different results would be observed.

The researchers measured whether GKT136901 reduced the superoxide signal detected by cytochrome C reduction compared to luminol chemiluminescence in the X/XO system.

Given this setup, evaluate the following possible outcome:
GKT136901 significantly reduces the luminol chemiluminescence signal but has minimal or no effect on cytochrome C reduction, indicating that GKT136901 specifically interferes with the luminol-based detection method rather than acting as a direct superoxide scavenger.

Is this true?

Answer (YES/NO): NO